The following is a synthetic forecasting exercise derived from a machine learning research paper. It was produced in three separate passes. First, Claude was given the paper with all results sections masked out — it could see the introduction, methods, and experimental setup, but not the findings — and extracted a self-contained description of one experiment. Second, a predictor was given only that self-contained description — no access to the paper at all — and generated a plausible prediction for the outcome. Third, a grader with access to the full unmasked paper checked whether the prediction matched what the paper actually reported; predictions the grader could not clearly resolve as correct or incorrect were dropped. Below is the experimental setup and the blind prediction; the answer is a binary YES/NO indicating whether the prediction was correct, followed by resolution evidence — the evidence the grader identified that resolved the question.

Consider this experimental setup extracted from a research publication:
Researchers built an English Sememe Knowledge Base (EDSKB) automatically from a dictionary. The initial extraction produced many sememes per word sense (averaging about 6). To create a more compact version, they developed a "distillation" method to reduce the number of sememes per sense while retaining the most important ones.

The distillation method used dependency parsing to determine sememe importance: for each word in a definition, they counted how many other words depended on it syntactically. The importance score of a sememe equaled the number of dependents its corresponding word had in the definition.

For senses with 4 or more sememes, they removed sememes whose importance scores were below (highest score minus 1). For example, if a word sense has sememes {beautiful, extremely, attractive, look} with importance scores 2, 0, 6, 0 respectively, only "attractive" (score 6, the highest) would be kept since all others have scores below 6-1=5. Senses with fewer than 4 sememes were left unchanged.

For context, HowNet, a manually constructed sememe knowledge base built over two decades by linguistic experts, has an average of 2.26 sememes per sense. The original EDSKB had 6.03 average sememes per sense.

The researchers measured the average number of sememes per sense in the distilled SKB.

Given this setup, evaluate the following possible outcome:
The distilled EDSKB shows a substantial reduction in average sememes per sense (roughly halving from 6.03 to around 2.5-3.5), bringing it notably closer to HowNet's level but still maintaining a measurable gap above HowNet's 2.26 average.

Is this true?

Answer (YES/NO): NO